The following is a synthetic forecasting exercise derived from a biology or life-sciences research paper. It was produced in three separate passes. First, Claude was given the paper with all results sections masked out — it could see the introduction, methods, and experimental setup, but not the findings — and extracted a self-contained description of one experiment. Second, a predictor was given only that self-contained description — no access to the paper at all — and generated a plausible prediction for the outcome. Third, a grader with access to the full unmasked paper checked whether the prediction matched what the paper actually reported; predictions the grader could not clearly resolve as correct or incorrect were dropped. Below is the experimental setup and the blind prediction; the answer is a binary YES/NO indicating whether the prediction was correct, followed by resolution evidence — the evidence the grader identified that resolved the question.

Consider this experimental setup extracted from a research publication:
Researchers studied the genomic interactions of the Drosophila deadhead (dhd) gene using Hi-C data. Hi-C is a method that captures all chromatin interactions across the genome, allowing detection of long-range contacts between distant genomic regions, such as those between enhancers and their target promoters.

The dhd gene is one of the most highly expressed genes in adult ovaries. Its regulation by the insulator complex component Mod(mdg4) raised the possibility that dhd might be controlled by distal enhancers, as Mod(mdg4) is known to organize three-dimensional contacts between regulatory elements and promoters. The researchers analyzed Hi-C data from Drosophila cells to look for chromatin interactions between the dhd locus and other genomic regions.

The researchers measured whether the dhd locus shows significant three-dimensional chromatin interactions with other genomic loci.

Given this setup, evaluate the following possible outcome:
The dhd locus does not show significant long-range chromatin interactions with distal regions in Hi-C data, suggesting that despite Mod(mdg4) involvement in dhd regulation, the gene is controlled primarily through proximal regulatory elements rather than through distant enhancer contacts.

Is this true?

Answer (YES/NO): YES